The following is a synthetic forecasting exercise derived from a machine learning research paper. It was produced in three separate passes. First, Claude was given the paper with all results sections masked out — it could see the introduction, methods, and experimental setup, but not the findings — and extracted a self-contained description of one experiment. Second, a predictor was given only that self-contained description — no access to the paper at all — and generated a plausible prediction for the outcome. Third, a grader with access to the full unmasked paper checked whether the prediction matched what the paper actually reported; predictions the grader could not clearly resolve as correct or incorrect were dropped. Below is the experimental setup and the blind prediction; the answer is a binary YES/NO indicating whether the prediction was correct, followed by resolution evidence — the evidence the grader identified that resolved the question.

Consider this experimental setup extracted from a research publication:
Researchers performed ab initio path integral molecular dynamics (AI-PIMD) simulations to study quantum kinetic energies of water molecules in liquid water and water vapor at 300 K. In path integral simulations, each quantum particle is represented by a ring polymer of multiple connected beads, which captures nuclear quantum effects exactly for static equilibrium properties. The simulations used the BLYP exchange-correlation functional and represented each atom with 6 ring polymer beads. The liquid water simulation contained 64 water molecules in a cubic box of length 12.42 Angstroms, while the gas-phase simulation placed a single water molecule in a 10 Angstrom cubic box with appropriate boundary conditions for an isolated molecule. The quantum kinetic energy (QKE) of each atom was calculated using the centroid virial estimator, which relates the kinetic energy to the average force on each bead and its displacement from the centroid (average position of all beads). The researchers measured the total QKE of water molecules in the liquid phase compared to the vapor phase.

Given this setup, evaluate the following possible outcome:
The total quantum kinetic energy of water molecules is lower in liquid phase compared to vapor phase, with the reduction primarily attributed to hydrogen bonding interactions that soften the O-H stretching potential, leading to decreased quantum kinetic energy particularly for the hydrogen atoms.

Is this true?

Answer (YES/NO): NO